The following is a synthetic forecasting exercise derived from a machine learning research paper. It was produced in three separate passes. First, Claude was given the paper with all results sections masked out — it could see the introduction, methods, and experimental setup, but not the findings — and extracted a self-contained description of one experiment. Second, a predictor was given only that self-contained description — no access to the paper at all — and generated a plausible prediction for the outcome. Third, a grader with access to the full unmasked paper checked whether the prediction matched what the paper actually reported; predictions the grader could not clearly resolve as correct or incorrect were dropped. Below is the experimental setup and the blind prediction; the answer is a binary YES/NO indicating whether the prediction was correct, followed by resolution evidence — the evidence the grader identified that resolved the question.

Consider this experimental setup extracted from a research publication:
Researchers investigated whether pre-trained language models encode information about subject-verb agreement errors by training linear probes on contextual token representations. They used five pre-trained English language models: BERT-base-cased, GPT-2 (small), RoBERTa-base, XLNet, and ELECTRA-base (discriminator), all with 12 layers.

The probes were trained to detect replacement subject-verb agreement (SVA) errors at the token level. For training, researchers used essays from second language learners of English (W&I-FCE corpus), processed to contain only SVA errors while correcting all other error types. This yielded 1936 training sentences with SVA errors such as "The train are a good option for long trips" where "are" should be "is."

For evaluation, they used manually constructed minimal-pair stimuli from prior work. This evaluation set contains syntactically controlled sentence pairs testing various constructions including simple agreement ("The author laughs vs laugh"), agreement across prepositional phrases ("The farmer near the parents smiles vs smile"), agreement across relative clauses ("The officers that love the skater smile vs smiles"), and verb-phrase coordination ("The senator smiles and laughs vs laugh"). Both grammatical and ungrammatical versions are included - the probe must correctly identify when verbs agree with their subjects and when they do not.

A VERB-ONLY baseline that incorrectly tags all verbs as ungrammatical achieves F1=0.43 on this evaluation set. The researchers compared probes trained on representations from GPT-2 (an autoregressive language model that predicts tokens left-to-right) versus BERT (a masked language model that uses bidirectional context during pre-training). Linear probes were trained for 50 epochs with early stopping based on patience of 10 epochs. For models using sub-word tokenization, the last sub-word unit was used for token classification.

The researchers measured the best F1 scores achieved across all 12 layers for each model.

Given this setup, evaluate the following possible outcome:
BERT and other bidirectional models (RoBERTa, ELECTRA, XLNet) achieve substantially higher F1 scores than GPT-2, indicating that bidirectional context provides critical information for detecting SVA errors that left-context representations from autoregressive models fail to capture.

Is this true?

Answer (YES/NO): NO